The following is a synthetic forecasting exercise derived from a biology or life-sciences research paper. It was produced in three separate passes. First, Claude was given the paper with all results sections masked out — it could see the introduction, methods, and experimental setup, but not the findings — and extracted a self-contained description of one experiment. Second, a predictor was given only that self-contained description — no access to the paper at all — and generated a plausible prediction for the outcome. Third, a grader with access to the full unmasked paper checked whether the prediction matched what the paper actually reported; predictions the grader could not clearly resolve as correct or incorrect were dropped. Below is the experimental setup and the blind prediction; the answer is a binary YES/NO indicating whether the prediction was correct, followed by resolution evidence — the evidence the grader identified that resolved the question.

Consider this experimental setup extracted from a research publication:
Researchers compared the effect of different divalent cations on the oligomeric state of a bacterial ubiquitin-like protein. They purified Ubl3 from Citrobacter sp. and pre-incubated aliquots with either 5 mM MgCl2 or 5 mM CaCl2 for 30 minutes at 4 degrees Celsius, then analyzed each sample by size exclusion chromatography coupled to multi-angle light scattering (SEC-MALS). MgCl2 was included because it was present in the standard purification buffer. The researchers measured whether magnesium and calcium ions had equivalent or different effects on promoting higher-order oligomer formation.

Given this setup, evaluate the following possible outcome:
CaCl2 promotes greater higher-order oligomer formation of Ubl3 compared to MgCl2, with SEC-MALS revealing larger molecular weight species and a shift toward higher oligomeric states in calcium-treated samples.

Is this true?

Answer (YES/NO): YES